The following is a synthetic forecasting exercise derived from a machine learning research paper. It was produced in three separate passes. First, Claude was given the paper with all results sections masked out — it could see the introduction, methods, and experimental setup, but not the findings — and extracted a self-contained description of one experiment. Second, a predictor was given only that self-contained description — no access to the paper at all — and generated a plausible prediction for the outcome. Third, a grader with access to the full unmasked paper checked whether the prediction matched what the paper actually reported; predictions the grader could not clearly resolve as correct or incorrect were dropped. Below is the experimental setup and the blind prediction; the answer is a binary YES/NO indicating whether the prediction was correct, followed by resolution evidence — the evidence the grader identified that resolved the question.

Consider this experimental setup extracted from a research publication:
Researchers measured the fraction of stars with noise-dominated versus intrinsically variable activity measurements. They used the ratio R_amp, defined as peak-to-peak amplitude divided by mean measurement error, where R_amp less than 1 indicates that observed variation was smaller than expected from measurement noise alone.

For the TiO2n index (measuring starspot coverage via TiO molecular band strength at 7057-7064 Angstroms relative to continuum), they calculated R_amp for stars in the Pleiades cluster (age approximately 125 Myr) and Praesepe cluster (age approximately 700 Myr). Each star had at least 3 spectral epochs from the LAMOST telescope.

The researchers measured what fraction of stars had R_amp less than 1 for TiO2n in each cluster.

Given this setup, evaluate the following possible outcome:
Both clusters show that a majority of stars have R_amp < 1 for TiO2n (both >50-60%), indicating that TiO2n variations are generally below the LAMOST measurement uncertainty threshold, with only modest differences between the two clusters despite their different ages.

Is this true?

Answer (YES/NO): NO